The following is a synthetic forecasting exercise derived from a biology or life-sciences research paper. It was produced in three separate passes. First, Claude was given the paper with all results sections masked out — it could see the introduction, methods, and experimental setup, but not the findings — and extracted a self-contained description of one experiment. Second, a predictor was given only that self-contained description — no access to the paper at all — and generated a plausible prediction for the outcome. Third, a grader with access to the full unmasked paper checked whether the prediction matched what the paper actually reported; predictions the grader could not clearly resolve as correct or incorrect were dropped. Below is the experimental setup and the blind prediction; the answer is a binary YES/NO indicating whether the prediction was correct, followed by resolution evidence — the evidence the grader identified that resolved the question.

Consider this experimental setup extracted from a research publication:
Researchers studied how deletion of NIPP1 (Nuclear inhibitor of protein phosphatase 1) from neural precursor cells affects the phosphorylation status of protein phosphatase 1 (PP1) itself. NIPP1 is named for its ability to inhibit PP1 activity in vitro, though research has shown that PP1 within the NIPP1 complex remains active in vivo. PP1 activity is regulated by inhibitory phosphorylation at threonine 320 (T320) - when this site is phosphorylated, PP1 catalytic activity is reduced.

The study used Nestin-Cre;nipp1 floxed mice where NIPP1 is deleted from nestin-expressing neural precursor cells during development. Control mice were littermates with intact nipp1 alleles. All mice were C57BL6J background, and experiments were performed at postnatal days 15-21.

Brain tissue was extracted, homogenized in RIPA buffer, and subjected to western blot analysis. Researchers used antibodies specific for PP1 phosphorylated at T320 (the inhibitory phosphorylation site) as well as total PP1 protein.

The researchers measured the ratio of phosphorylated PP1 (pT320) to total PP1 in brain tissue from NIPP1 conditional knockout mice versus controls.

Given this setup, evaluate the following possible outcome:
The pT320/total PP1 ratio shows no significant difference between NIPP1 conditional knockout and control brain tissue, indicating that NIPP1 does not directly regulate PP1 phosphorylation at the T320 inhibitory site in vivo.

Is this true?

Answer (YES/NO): NO